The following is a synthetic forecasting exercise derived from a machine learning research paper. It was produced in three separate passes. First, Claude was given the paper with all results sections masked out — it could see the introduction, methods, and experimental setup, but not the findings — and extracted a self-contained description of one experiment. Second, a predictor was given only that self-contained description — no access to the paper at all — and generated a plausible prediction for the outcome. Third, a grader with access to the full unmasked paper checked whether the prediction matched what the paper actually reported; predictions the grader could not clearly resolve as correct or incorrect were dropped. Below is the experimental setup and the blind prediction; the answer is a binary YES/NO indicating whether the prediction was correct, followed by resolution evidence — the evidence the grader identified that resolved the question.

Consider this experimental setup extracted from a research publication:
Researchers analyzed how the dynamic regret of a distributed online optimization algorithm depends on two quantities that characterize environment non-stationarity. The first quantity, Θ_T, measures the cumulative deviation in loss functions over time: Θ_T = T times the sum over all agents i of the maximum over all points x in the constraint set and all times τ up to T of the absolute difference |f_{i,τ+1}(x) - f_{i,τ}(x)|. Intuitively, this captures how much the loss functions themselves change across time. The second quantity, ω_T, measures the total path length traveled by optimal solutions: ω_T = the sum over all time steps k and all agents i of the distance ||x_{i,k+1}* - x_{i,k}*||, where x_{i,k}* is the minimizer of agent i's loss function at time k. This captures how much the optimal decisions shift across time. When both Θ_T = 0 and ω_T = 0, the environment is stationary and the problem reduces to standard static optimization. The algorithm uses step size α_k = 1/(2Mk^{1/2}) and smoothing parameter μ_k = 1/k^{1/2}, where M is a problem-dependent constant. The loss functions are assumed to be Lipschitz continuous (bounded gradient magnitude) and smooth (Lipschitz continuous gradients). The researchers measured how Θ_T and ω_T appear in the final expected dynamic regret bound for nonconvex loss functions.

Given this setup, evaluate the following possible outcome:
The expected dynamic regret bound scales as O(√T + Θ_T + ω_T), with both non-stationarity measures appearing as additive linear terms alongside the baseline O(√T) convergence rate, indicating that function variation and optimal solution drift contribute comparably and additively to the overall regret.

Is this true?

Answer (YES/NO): NO